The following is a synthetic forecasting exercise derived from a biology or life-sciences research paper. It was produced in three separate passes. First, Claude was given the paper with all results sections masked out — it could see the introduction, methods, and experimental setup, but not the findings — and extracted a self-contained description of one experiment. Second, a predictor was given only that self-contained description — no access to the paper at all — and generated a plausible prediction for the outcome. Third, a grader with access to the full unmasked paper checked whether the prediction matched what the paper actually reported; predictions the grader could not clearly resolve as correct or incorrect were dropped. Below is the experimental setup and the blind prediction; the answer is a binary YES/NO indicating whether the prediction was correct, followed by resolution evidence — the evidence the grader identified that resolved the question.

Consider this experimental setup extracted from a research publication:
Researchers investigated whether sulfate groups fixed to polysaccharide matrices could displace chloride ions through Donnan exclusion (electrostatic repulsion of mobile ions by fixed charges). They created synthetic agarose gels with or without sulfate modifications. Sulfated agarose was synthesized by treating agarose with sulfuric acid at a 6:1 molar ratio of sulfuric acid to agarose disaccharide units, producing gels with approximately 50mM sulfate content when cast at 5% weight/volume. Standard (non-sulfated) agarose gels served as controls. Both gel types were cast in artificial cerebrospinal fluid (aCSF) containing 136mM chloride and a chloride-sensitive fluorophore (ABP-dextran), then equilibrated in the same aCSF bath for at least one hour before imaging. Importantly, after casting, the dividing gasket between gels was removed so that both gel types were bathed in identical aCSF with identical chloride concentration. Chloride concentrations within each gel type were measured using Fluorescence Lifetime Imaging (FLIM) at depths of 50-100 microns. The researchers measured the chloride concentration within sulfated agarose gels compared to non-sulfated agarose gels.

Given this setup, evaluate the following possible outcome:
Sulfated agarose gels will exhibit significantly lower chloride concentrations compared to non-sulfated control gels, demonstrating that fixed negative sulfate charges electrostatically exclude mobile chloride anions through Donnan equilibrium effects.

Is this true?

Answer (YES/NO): YES